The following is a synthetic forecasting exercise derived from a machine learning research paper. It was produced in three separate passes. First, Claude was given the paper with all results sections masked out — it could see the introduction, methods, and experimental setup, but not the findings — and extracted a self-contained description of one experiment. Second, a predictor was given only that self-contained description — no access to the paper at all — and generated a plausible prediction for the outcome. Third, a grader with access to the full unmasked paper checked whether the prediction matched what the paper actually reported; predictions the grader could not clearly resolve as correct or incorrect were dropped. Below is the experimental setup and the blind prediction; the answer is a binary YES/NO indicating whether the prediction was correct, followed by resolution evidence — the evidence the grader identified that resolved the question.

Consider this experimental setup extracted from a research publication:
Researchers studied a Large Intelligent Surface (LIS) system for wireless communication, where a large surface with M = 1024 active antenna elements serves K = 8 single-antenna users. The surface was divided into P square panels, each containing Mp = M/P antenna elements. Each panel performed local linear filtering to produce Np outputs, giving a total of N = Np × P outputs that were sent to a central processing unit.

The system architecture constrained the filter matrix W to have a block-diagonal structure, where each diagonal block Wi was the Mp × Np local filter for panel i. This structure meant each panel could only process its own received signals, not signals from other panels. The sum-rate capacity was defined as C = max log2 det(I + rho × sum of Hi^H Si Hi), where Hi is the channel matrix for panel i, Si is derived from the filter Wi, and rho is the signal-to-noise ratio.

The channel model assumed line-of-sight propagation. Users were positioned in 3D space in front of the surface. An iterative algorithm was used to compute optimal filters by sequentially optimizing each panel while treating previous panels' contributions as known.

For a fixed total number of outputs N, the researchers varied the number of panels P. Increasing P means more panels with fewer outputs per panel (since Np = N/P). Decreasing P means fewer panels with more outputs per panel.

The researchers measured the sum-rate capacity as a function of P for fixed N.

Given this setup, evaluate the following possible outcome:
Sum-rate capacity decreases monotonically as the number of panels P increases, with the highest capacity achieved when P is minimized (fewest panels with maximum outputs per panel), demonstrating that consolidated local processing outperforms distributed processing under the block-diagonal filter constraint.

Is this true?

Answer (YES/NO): YES